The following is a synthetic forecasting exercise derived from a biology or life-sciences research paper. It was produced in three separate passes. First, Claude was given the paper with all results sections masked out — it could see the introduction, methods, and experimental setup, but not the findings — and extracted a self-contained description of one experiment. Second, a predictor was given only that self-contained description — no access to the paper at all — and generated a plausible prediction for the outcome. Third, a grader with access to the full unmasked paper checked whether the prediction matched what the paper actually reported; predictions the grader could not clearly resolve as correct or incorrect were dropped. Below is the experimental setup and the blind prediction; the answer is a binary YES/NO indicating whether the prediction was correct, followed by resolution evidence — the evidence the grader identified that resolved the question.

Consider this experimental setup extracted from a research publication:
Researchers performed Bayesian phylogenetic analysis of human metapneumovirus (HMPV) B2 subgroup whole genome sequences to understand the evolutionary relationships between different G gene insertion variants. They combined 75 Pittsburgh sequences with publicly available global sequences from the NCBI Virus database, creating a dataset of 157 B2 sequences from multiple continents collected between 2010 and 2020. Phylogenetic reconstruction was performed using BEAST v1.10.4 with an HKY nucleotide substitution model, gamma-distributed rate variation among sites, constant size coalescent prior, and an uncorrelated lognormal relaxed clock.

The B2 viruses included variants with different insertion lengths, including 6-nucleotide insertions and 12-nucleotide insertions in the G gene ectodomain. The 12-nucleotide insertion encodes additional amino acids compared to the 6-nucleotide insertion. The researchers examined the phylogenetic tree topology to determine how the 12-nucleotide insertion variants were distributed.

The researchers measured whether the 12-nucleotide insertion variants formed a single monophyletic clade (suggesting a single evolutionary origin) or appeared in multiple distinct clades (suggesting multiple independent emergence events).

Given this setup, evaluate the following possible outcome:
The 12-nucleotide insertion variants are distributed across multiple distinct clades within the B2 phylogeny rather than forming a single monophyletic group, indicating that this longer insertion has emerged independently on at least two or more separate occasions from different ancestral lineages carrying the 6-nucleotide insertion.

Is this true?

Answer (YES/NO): YES